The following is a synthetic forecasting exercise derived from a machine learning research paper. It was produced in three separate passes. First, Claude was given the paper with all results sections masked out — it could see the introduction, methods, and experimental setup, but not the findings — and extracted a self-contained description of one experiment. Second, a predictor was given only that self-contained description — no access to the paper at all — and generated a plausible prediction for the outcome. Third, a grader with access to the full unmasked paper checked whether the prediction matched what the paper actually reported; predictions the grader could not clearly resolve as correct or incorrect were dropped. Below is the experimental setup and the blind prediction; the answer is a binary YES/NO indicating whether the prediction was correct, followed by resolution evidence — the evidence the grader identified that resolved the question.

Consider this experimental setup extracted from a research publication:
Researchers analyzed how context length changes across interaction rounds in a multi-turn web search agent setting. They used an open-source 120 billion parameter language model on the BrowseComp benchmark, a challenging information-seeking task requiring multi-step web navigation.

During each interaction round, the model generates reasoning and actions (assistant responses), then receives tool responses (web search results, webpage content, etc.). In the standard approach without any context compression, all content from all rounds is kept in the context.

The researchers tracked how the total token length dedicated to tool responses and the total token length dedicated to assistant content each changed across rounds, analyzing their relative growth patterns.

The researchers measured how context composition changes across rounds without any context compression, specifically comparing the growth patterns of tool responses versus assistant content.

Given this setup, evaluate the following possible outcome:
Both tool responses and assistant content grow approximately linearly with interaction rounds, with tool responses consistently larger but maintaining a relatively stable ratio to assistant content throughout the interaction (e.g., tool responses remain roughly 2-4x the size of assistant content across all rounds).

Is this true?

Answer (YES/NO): NO